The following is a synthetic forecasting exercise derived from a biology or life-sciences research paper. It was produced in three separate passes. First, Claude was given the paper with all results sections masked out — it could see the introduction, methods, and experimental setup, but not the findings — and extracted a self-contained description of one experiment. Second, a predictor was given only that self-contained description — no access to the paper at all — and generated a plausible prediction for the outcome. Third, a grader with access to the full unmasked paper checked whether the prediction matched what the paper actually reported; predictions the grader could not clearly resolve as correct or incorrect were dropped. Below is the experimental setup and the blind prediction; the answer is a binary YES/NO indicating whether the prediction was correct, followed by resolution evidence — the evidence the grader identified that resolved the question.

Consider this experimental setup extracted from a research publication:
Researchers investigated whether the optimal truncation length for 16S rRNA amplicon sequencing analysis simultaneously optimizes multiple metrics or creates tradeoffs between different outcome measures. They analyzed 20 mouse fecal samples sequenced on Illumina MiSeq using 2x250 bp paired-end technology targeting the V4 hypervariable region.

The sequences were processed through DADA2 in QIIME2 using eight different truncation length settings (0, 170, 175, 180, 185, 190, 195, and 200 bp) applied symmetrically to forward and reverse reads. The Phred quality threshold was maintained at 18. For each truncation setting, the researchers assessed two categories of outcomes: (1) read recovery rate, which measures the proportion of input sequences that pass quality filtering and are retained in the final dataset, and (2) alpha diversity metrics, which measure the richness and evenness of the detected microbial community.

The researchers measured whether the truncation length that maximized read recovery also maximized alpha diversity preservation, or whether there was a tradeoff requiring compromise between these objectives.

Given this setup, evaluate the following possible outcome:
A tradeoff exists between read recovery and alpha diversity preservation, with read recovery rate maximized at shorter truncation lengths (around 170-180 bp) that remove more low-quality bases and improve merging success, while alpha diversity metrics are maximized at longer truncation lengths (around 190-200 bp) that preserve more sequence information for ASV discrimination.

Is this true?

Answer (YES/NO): NO